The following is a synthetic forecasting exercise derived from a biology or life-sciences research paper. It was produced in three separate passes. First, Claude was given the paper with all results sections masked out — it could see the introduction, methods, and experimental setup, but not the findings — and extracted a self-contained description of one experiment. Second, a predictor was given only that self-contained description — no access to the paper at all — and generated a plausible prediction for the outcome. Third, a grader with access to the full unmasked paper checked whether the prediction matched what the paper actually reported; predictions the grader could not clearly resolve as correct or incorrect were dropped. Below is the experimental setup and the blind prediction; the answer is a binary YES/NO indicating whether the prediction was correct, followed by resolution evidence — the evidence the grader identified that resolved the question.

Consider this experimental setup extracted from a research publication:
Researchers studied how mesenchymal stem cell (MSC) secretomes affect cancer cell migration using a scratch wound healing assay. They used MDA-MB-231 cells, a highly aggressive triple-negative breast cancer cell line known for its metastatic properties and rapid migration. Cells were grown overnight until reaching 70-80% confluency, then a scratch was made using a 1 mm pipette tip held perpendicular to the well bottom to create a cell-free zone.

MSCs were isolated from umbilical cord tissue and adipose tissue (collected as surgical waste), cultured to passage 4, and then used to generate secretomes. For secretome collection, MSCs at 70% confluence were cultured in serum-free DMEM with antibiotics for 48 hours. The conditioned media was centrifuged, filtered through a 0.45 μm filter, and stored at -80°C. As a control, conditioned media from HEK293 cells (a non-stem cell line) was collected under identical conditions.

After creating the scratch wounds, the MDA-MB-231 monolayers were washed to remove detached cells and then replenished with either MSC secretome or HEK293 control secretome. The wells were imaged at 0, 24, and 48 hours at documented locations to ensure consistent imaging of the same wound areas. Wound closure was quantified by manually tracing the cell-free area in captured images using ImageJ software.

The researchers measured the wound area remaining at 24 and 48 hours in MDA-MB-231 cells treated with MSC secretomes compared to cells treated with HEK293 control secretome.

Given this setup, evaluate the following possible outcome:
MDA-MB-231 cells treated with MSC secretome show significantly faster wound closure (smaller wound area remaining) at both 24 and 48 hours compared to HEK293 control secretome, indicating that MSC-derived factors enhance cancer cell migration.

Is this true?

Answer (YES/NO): NO